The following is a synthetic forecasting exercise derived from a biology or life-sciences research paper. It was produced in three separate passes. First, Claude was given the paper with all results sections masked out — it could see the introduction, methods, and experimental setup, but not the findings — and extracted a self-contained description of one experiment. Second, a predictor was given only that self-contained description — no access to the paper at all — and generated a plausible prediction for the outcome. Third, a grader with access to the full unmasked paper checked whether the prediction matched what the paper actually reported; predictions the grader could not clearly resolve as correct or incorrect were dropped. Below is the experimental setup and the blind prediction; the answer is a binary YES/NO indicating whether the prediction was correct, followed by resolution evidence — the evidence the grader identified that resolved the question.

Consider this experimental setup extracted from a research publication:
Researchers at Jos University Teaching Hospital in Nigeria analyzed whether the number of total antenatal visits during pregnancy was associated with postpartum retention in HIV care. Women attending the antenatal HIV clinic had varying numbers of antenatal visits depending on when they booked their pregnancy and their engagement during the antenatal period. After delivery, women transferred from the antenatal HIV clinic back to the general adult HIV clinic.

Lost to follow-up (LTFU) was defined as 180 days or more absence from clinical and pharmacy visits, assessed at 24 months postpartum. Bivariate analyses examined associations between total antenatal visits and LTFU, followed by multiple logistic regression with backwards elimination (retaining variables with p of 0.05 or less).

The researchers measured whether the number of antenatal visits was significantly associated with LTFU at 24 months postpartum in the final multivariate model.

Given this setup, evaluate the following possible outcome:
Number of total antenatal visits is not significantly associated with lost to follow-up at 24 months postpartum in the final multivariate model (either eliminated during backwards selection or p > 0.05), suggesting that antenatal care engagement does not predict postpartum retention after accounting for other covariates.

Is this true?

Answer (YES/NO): NO